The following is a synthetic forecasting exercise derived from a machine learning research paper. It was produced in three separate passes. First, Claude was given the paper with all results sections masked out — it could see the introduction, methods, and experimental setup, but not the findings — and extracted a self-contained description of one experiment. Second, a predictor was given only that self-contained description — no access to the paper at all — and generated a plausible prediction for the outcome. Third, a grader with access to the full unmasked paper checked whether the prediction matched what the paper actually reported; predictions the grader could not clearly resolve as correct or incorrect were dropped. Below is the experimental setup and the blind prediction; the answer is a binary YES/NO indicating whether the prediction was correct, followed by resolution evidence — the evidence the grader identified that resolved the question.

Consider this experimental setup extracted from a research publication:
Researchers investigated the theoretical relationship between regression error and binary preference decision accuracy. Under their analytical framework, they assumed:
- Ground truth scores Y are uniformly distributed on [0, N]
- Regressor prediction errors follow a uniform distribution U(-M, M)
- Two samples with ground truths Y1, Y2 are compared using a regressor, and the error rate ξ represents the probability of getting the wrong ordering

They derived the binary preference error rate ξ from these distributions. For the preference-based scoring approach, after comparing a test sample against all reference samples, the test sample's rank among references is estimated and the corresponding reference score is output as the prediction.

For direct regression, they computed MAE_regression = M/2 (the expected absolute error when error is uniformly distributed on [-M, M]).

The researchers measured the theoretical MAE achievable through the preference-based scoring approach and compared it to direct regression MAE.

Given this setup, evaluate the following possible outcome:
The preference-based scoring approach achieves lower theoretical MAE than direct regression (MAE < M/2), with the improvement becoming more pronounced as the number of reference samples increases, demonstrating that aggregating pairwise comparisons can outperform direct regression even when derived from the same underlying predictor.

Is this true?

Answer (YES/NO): NO